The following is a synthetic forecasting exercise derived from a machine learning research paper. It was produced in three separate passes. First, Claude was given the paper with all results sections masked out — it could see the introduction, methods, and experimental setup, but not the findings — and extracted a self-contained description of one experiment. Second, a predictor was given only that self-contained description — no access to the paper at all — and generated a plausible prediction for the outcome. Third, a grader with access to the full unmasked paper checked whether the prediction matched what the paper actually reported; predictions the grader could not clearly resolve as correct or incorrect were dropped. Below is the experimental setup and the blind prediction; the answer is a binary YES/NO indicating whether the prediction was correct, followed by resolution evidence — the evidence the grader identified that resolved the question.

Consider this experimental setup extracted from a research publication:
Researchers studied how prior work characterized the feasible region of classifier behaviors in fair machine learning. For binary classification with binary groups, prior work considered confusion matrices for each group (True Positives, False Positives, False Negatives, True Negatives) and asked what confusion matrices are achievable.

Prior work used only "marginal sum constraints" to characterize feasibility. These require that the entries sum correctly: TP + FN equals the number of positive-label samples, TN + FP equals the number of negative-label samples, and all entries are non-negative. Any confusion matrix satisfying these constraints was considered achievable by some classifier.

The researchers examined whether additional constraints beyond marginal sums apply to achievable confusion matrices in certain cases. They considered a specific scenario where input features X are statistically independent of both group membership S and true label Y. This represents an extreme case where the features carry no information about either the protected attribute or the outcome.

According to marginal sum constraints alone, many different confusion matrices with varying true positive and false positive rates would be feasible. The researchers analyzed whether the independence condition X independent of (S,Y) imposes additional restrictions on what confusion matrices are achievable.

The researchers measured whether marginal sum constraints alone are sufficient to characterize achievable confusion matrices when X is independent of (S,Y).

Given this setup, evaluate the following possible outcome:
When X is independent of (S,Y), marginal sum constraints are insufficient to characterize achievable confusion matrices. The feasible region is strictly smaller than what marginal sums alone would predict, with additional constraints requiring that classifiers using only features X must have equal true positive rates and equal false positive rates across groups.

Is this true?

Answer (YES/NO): YES